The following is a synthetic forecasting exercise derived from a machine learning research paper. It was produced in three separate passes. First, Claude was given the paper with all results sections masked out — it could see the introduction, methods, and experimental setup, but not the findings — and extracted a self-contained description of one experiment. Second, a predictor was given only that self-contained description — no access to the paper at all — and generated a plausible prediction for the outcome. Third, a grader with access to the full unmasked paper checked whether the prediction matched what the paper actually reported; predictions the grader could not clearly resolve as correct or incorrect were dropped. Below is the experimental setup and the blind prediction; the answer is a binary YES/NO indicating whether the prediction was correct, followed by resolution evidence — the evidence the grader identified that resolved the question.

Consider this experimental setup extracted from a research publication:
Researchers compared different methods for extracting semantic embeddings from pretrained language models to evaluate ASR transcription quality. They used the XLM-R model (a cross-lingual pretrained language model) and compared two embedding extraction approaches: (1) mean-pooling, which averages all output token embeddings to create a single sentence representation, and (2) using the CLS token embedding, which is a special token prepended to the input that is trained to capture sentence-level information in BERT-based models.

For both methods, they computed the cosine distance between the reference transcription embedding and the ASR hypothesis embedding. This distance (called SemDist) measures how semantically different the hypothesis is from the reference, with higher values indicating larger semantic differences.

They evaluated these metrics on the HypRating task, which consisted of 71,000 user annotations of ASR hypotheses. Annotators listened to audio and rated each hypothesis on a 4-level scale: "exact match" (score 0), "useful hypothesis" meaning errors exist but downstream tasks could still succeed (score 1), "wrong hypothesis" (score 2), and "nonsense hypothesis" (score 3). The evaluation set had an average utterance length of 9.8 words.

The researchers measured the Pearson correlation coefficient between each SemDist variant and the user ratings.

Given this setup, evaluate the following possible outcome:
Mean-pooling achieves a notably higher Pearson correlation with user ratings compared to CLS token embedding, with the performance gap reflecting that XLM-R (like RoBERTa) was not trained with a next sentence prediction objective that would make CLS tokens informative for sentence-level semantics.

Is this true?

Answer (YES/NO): NO